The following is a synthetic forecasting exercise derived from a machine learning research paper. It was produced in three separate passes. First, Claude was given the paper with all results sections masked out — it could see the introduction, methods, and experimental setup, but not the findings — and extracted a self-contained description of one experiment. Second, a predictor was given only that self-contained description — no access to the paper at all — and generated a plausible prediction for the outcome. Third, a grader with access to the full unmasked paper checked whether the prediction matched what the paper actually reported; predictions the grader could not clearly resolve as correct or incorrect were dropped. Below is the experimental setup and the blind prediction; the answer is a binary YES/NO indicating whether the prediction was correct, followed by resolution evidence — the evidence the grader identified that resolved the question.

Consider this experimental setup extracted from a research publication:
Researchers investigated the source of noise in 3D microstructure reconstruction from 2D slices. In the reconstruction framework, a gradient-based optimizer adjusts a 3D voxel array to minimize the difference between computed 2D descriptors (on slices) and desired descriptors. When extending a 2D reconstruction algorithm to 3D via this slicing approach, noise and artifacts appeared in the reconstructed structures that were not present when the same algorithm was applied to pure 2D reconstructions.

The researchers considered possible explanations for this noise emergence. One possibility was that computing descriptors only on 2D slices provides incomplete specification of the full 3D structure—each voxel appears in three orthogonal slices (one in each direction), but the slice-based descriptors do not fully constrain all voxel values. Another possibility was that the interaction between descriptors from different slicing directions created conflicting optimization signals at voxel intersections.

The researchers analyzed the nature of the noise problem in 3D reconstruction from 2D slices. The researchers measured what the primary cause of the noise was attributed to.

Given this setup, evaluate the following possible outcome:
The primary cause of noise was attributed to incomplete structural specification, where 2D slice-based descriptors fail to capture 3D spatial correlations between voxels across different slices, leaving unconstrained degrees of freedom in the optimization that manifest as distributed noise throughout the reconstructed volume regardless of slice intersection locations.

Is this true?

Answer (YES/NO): NO